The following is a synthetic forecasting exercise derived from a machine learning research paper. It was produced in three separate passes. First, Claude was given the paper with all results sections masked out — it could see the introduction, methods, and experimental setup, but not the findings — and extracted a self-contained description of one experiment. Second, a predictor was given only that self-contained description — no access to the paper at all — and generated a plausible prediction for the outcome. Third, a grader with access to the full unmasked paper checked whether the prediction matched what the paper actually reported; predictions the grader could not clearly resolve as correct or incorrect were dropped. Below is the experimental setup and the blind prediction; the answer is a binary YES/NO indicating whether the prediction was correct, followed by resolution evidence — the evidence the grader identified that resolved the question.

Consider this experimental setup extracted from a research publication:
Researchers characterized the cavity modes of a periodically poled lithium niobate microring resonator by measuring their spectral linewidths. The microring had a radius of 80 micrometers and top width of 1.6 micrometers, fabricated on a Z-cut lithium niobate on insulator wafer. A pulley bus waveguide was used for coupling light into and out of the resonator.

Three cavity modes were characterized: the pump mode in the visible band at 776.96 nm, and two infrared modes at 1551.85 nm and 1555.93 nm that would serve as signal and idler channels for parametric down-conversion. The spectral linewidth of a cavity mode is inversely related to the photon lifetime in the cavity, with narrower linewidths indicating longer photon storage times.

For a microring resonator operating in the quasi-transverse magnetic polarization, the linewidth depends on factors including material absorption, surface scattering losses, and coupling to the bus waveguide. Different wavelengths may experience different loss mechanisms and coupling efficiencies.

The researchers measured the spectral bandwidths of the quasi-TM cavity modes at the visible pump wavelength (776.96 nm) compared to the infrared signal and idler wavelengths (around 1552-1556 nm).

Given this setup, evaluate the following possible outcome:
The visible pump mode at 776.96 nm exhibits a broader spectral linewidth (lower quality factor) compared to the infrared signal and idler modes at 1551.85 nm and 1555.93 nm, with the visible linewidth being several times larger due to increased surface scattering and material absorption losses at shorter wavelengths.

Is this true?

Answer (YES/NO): NO